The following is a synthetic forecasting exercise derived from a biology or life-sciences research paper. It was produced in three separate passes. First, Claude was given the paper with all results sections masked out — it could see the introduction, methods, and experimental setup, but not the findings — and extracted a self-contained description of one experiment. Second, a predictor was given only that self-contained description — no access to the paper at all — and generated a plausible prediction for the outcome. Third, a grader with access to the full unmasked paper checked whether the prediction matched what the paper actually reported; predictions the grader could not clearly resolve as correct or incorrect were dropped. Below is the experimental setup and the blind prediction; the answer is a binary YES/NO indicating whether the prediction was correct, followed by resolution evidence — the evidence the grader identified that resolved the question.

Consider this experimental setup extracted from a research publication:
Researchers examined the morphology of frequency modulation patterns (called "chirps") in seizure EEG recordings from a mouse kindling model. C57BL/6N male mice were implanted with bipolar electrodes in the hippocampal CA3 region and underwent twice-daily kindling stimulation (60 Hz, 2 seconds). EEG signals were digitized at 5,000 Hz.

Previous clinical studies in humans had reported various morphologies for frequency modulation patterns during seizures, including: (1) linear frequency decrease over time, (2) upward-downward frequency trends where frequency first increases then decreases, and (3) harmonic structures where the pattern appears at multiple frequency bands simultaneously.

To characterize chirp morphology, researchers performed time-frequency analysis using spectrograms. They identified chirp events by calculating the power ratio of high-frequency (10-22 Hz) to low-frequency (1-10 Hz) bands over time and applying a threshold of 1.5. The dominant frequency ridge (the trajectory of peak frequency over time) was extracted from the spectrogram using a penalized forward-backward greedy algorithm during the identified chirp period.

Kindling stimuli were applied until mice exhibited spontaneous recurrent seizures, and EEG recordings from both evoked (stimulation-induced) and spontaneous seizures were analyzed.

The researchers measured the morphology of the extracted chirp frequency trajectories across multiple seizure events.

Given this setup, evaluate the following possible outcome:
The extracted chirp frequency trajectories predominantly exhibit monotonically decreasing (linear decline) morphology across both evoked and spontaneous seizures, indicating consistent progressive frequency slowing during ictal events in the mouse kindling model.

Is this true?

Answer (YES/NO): NO